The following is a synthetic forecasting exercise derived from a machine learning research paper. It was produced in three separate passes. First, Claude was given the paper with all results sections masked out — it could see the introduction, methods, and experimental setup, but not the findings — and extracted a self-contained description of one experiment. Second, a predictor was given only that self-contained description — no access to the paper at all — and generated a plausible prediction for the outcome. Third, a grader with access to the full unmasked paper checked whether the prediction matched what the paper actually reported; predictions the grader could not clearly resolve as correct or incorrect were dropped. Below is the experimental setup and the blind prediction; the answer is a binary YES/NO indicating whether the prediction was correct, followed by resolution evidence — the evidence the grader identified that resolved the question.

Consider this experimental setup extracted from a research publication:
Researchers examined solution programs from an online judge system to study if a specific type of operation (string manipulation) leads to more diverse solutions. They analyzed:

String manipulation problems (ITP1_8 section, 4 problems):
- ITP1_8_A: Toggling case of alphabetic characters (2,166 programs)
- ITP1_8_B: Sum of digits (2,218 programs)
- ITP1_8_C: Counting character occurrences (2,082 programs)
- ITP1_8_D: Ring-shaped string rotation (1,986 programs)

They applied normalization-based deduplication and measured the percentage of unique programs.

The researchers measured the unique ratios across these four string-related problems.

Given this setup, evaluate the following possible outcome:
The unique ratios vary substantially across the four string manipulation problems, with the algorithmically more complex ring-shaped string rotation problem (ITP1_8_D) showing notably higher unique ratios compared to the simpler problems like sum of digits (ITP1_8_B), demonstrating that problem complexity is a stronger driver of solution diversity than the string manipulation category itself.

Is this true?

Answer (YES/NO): NO